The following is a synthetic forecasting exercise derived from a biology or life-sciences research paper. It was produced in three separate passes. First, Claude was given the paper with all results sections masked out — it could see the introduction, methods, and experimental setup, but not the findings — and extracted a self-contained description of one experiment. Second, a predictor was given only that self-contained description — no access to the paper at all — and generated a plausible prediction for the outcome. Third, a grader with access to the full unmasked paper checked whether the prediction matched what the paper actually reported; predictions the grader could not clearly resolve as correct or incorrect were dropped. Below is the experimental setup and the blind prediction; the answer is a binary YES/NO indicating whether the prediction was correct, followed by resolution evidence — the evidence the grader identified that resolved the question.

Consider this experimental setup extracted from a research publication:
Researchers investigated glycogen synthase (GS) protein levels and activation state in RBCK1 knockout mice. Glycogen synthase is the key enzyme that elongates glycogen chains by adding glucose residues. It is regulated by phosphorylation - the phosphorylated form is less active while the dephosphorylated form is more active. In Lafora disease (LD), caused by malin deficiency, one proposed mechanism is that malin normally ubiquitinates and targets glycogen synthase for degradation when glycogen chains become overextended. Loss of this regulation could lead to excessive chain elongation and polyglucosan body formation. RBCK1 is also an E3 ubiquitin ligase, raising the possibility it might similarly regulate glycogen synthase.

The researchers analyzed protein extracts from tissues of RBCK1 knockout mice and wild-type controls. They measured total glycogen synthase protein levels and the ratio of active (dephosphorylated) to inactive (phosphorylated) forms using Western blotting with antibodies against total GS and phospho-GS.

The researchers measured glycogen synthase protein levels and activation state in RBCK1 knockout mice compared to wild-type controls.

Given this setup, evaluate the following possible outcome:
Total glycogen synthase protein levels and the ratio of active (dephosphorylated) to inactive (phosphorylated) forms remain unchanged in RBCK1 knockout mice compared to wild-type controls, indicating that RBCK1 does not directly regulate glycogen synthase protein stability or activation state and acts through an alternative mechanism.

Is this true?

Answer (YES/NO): NO